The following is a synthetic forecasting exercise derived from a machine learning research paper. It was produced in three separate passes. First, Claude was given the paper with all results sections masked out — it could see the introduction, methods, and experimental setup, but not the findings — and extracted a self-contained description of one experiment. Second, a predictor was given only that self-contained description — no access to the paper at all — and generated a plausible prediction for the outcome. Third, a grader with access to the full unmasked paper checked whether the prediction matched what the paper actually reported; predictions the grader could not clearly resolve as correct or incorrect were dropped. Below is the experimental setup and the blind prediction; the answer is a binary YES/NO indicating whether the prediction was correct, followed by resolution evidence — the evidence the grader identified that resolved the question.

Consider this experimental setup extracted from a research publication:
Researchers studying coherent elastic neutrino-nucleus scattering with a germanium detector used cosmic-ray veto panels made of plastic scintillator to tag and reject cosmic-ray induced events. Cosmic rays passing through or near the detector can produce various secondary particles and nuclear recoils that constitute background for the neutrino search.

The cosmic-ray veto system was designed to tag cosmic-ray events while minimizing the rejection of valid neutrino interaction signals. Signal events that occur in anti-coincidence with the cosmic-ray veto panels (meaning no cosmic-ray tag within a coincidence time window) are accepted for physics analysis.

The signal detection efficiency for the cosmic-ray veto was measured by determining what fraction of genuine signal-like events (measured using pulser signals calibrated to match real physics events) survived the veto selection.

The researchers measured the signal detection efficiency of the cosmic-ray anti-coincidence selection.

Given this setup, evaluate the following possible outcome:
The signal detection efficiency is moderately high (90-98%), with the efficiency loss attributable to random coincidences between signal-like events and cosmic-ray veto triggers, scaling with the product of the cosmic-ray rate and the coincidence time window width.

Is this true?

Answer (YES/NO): NO